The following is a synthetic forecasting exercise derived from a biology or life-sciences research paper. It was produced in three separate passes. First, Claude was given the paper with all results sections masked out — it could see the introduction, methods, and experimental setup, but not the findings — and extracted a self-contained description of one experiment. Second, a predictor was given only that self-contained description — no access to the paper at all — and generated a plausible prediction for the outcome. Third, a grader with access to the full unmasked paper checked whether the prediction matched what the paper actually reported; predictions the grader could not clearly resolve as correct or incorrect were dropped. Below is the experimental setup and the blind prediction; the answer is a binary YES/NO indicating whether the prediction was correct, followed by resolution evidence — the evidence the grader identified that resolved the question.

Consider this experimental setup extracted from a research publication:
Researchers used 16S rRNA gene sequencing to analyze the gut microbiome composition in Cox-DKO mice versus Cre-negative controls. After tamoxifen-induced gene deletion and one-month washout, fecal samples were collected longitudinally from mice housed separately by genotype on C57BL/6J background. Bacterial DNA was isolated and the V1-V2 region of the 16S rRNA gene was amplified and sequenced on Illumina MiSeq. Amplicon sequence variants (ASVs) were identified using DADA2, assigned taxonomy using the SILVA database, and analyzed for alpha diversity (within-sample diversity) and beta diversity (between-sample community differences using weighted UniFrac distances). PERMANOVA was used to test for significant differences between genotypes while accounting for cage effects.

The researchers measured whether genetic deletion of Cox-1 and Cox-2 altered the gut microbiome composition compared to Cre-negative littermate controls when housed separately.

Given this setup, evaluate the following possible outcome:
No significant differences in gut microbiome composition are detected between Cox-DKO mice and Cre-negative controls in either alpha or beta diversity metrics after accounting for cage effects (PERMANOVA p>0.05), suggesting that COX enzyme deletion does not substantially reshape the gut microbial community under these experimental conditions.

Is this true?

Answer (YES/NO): NO